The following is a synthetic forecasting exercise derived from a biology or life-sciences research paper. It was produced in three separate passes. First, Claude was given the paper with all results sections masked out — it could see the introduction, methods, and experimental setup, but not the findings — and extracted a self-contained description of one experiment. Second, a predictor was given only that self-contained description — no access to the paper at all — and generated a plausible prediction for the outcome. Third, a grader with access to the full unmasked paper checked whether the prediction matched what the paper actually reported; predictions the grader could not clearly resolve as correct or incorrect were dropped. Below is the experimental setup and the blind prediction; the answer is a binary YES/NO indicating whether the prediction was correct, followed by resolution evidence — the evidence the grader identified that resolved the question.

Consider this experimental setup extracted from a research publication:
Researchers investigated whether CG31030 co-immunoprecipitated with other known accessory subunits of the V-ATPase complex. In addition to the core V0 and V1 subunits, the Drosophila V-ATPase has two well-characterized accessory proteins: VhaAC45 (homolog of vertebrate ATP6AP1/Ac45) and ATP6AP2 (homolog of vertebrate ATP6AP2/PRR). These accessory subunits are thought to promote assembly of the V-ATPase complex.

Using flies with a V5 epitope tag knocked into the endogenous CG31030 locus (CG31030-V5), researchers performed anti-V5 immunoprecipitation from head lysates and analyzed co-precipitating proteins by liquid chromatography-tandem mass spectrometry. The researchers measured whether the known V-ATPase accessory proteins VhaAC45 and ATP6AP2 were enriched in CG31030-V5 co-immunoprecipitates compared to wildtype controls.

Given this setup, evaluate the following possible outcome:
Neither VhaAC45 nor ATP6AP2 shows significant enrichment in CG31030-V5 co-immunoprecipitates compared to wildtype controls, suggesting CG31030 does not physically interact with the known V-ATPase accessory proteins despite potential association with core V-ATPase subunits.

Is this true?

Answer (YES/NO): NO